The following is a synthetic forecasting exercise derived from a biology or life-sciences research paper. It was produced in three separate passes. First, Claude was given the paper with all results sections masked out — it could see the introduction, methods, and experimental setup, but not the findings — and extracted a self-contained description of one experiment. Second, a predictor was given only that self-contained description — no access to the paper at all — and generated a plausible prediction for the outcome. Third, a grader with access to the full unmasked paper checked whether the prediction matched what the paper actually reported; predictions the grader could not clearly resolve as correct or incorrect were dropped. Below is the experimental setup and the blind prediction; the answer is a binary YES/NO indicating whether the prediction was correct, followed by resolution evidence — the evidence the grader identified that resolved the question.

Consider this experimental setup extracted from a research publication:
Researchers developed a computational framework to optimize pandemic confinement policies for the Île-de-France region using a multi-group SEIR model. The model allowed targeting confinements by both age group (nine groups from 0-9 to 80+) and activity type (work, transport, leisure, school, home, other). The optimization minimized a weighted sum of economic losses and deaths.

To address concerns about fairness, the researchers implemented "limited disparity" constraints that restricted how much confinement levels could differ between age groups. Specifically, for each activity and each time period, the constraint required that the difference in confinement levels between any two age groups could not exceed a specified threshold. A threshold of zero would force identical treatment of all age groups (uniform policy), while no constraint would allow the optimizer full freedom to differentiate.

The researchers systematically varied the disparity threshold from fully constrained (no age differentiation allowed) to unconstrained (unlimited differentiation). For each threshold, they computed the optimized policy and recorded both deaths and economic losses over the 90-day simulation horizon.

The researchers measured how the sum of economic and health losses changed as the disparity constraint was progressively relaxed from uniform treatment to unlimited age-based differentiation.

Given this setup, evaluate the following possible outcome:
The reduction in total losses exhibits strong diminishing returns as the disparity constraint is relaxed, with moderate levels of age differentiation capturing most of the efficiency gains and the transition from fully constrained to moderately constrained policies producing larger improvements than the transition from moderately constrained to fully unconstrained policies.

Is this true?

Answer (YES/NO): NO